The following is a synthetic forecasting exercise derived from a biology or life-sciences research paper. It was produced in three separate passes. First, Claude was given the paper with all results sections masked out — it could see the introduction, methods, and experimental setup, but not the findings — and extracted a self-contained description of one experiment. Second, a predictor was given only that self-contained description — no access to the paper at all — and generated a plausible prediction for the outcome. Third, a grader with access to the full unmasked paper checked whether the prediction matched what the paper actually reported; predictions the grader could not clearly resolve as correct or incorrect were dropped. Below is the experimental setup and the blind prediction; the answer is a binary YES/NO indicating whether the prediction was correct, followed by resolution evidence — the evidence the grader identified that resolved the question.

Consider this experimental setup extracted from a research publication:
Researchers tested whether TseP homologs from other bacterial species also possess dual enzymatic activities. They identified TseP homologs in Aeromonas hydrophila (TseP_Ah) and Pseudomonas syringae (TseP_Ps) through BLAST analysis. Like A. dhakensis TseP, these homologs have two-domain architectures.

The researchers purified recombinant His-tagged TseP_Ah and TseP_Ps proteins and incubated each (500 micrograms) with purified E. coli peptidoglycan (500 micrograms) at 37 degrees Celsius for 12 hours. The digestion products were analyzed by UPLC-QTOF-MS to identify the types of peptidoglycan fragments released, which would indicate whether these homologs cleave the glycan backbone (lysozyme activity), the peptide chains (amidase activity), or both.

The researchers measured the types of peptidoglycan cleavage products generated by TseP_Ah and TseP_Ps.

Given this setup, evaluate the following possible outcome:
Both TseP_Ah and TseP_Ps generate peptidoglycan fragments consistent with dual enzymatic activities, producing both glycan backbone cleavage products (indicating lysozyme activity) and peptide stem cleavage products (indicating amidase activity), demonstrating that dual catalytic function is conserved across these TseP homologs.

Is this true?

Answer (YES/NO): YES